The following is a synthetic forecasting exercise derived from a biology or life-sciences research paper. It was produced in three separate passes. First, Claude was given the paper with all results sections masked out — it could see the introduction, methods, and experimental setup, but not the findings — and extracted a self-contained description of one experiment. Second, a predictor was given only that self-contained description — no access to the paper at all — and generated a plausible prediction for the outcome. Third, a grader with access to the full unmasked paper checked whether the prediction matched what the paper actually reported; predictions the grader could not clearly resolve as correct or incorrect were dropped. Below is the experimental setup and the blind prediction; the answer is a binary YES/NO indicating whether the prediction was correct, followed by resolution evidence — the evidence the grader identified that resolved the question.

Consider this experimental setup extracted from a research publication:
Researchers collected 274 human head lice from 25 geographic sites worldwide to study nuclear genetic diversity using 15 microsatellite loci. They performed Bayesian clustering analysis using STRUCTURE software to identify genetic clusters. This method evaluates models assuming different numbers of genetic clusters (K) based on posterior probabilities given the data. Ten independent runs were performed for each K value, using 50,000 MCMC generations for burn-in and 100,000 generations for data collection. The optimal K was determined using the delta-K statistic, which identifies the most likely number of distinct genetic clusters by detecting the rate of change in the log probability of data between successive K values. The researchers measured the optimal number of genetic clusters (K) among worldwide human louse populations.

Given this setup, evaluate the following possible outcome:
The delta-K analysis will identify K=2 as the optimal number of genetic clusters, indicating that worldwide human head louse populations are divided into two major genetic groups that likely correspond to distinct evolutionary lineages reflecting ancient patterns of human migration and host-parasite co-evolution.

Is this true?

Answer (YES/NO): YES